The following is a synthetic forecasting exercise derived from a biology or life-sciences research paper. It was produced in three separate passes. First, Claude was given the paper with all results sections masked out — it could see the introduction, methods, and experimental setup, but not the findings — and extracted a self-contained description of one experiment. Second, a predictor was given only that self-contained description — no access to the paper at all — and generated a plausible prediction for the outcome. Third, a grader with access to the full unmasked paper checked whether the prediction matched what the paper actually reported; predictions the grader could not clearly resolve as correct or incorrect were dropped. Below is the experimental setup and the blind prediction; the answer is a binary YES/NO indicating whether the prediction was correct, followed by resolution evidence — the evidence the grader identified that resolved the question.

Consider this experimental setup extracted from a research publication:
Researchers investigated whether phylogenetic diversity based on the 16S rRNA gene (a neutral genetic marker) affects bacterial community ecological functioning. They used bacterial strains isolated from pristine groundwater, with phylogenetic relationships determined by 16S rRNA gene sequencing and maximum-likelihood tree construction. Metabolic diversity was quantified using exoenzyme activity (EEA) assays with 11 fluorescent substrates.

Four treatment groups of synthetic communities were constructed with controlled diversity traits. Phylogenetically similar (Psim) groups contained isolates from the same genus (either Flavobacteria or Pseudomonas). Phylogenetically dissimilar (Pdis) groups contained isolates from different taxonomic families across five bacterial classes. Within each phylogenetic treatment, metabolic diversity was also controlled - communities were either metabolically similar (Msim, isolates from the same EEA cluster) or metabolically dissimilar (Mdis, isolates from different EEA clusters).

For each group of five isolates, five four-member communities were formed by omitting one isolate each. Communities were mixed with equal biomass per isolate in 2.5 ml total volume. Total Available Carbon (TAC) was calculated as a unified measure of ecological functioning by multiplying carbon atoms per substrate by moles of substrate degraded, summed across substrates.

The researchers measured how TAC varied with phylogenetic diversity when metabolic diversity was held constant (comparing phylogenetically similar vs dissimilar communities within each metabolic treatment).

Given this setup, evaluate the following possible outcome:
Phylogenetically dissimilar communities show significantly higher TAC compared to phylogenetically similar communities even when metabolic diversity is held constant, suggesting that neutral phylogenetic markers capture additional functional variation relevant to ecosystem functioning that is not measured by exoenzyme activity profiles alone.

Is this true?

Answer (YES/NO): NO